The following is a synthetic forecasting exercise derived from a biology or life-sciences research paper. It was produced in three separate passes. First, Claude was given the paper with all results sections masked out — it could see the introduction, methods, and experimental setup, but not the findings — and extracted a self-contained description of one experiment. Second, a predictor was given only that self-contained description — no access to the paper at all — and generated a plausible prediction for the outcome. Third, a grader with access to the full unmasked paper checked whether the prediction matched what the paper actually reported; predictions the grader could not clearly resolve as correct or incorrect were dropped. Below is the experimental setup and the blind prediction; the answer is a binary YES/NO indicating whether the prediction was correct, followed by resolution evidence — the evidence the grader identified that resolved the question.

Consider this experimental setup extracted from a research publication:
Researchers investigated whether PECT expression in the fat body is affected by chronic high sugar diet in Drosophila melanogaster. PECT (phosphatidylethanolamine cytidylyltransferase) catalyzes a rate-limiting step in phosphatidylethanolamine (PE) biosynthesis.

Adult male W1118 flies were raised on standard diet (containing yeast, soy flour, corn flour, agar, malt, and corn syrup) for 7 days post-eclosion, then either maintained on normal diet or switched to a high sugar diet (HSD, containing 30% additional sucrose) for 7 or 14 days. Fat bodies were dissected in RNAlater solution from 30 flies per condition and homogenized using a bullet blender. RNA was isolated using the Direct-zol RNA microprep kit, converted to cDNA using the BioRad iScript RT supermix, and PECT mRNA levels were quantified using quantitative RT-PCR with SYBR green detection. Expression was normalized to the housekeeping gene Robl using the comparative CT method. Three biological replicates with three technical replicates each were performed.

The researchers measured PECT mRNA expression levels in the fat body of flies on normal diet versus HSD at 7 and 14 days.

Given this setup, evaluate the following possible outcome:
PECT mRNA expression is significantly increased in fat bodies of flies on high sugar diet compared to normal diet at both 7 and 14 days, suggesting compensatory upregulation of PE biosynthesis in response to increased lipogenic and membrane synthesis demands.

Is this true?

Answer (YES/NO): YES